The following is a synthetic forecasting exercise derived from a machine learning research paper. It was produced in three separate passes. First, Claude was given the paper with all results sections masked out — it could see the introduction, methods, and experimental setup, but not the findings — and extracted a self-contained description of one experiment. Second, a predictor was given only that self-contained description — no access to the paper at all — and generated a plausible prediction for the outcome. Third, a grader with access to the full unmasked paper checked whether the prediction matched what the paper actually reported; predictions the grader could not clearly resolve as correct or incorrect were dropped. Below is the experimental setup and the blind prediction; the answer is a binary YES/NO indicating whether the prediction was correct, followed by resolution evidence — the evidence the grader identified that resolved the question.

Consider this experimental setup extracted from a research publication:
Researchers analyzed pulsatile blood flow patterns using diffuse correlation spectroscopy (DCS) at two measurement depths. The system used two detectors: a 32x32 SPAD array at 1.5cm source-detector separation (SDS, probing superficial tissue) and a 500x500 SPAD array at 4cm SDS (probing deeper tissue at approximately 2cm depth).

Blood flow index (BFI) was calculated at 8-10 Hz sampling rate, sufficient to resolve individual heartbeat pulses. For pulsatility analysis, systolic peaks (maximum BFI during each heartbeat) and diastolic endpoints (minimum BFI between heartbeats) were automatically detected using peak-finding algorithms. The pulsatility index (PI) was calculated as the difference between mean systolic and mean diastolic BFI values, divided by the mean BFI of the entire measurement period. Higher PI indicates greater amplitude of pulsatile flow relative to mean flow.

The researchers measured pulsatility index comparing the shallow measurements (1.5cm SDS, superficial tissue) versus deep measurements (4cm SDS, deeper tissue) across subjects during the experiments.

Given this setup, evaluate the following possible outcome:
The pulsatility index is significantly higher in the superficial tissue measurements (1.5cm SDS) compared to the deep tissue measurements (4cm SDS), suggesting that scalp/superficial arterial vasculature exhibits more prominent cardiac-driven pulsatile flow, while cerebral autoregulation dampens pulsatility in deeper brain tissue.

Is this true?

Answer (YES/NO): NO